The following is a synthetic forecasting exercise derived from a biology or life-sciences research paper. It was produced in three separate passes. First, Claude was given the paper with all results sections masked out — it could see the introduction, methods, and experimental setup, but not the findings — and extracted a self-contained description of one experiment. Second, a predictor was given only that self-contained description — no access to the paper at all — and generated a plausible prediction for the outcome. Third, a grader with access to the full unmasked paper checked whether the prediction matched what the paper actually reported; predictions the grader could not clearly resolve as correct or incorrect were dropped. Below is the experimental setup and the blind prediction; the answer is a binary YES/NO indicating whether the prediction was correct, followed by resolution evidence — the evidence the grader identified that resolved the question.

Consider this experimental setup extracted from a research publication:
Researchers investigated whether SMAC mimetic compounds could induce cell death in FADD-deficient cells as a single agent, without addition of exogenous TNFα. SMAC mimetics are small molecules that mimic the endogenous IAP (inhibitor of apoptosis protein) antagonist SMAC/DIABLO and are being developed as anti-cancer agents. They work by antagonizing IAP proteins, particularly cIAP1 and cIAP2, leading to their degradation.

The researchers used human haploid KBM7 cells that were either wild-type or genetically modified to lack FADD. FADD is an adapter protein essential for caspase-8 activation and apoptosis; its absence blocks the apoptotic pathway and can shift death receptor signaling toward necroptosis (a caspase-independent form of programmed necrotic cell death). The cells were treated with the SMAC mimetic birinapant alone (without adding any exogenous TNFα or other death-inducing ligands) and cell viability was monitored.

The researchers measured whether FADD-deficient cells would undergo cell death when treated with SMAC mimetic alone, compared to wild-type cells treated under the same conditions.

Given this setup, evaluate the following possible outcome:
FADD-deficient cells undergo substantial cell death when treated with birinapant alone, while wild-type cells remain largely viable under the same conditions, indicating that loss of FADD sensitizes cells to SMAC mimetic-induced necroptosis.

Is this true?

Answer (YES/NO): YES